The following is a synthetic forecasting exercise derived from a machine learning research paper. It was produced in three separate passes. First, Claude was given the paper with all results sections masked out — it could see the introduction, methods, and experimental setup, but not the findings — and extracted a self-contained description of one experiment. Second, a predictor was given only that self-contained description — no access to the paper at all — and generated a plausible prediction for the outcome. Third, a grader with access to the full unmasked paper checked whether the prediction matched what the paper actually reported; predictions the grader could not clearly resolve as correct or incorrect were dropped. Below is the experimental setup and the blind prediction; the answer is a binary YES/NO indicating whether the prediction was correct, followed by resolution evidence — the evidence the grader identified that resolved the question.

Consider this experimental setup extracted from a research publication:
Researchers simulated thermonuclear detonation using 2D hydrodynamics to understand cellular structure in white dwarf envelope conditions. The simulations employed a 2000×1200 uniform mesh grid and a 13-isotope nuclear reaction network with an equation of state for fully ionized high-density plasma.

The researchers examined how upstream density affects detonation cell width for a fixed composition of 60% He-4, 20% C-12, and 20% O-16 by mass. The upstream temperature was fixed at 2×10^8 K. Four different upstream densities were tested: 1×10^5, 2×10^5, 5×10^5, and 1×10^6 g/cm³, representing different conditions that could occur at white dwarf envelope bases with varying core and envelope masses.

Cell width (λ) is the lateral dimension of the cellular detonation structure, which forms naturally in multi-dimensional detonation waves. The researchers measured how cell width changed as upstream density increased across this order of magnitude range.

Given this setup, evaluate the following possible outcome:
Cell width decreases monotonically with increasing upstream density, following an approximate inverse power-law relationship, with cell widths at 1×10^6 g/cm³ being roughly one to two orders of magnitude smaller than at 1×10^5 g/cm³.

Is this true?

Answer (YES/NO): YES